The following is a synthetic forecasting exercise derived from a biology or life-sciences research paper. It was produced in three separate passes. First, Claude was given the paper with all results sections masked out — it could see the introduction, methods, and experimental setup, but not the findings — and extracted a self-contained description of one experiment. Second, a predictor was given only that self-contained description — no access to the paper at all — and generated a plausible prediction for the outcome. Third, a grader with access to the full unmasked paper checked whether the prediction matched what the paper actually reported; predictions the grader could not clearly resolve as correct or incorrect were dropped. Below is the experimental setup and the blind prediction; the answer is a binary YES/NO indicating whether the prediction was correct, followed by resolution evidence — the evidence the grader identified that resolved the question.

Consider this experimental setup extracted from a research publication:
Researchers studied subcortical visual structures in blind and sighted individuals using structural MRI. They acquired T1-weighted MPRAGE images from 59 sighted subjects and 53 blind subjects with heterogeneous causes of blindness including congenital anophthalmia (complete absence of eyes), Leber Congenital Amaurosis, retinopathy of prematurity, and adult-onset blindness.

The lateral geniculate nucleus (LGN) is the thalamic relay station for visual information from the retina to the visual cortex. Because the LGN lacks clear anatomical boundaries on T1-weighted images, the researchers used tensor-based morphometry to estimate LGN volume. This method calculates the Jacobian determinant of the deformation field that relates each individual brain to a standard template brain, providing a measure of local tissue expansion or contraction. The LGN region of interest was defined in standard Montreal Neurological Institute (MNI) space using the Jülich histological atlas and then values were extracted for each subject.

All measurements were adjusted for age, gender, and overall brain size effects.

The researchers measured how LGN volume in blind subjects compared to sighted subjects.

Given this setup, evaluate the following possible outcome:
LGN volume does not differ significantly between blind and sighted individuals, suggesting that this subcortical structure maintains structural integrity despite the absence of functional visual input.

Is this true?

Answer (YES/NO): NO